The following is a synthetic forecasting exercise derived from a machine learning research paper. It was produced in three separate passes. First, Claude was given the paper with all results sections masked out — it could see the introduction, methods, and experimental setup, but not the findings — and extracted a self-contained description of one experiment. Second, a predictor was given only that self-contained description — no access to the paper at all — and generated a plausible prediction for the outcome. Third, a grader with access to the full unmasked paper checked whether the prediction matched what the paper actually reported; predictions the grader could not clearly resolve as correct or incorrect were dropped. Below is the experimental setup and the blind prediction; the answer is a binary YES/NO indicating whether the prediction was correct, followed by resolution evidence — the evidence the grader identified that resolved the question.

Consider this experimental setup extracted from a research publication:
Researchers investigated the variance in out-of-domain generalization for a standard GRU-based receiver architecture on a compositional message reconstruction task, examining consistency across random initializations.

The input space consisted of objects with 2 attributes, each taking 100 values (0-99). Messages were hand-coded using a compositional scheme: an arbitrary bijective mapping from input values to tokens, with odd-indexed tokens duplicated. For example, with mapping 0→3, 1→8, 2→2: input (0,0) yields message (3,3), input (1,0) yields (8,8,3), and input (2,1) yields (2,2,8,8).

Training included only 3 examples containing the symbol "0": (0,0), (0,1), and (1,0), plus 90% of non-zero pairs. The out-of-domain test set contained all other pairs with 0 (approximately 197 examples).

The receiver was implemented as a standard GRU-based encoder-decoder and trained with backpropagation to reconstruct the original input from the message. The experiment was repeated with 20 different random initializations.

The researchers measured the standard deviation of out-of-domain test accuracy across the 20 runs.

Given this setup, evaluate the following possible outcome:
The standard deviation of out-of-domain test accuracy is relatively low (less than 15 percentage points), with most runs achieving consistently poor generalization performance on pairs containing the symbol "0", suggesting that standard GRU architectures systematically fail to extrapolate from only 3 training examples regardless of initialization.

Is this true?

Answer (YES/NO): NO